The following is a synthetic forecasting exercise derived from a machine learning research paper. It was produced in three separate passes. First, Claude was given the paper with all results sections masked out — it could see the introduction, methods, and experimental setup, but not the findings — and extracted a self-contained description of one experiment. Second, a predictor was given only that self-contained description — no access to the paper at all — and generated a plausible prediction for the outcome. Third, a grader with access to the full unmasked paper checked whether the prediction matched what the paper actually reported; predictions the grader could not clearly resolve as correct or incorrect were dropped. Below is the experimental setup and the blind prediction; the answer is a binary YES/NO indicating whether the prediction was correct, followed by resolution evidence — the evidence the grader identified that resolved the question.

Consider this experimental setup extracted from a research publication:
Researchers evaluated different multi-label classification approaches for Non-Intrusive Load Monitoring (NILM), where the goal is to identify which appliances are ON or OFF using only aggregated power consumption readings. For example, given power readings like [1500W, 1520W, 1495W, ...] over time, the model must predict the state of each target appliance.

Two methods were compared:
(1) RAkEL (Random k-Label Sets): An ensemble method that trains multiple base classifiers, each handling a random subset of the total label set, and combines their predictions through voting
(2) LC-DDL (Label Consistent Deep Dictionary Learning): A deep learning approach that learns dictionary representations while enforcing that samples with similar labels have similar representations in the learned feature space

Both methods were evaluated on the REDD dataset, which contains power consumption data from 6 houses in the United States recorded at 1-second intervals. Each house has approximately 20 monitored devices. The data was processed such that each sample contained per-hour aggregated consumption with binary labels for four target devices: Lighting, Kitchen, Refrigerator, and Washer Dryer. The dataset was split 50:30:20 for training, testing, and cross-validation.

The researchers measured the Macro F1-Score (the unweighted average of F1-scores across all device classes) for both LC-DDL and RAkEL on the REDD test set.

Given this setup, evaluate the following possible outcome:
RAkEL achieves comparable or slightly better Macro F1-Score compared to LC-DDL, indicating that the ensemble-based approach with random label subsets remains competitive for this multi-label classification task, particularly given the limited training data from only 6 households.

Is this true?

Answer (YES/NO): NO